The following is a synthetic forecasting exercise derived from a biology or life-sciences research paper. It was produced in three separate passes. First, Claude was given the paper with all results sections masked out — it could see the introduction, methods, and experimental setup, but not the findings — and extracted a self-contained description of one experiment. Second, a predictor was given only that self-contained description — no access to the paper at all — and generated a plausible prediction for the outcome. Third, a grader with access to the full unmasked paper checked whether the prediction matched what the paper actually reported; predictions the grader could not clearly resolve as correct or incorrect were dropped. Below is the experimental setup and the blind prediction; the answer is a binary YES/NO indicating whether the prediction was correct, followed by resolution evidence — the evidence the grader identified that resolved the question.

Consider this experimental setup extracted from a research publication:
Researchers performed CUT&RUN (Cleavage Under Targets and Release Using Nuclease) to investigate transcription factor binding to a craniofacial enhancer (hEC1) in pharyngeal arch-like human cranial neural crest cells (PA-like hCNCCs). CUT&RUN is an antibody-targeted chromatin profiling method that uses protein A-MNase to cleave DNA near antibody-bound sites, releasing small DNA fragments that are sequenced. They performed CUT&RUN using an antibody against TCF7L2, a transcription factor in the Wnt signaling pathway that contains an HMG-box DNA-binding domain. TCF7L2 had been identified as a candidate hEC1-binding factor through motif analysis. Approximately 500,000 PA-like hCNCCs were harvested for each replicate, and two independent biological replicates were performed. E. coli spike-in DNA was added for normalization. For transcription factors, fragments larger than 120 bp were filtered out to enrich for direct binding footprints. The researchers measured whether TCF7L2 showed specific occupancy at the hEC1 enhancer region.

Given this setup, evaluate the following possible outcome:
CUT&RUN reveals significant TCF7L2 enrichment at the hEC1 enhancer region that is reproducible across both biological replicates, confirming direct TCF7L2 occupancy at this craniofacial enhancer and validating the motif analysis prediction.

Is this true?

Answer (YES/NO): YES